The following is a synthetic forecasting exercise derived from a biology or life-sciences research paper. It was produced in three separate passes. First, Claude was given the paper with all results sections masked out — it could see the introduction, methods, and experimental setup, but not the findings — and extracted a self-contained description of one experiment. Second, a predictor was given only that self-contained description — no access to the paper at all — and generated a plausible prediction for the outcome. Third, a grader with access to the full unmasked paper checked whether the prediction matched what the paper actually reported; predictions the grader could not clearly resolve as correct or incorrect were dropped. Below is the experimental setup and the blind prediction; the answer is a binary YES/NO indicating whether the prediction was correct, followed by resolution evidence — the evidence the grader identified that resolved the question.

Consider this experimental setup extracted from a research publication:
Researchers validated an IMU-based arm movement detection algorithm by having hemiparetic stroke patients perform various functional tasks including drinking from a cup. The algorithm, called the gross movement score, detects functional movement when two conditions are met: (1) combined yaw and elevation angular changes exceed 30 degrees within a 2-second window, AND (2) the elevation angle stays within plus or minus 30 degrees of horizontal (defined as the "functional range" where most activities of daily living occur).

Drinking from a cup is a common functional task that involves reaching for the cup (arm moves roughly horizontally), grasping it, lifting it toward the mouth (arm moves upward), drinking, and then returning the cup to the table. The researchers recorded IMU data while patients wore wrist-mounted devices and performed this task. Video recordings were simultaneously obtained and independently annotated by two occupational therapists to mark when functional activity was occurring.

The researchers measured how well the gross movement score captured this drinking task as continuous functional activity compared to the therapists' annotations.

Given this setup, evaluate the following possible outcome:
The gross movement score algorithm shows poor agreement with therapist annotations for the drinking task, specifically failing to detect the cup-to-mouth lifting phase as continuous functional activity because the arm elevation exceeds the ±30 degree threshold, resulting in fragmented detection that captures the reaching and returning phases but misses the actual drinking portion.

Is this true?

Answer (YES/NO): YES